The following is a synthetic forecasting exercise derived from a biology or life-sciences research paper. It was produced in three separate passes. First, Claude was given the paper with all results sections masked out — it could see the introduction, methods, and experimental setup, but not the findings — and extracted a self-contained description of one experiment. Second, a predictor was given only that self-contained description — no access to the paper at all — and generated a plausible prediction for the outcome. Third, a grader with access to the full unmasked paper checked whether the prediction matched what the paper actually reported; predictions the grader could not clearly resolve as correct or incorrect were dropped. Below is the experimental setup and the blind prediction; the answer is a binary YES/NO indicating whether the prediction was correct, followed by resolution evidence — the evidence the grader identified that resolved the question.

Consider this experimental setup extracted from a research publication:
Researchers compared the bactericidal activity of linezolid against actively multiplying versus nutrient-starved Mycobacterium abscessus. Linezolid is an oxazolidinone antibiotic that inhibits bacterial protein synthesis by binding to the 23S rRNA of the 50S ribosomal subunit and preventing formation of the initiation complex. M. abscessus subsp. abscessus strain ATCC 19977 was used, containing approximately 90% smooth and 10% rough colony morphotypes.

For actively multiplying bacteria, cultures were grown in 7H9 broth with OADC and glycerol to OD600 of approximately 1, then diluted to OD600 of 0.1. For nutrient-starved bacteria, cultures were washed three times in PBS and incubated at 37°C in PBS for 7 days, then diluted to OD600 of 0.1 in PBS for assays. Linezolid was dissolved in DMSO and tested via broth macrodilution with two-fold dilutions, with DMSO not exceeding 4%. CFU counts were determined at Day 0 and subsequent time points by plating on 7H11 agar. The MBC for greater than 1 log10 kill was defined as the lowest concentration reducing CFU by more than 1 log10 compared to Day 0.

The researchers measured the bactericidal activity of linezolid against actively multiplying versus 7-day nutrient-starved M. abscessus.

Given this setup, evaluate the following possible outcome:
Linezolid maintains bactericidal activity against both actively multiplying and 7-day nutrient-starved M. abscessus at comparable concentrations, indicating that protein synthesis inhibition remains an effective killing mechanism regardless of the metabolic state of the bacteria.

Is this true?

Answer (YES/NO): NO